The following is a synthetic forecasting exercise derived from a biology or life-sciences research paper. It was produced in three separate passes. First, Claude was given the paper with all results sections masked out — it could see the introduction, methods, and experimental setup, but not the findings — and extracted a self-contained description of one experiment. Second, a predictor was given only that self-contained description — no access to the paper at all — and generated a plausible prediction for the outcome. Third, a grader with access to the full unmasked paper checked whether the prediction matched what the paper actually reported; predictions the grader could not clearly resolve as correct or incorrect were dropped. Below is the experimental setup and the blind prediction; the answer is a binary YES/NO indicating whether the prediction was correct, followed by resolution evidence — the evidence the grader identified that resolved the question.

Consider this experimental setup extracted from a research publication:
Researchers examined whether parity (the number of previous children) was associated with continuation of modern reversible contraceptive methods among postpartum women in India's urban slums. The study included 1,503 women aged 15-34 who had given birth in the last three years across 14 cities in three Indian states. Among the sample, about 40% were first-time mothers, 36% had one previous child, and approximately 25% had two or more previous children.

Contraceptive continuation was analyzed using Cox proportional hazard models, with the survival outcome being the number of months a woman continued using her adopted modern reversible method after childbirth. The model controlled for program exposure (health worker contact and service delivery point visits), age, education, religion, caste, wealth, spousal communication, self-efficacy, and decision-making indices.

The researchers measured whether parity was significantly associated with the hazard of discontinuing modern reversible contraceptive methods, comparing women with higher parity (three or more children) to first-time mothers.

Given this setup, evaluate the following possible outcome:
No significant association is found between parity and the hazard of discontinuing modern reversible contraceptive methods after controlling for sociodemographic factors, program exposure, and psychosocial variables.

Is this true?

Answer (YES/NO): NO